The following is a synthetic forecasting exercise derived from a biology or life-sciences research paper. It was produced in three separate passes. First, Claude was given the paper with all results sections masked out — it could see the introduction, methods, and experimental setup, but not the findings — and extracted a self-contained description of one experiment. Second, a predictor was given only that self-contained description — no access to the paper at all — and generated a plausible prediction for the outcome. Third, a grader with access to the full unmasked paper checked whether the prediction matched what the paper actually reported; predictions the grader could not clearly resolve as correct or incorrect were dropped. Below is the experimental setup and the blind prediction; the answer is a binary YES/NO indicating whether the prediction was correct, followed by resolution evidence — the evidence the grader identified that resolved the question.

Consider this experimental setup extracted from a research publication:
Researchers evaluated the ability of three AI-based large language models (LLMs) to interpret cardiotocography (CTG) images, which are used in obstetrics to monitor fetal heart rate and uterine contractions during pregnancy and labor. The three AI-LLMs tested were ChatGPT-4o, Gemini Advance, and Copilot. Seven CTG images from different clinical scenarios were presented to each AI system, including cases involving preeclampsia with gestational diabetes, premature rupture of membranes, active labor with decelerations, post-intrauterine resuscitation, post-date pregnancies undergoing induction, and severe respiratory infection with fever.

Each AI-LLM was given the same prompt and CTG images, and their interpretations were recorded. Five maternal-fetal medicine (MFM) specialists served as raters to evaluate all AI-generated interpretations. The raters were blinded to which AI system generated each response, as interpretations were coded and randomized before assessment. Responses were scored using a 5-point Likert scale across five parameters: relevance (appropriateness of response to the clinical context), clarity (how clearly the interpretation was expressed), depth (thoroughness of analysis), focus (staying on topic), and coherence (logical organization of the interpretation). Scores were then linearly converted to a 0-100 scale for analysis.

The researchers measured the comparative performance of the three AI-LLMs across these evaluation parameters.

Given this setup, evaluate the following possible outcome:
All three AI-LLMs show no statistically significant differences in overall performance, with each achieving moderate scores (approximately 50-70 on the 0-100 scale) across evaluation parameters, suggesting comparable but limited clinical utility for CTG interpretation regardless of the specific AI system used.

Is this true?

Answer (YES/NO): NO